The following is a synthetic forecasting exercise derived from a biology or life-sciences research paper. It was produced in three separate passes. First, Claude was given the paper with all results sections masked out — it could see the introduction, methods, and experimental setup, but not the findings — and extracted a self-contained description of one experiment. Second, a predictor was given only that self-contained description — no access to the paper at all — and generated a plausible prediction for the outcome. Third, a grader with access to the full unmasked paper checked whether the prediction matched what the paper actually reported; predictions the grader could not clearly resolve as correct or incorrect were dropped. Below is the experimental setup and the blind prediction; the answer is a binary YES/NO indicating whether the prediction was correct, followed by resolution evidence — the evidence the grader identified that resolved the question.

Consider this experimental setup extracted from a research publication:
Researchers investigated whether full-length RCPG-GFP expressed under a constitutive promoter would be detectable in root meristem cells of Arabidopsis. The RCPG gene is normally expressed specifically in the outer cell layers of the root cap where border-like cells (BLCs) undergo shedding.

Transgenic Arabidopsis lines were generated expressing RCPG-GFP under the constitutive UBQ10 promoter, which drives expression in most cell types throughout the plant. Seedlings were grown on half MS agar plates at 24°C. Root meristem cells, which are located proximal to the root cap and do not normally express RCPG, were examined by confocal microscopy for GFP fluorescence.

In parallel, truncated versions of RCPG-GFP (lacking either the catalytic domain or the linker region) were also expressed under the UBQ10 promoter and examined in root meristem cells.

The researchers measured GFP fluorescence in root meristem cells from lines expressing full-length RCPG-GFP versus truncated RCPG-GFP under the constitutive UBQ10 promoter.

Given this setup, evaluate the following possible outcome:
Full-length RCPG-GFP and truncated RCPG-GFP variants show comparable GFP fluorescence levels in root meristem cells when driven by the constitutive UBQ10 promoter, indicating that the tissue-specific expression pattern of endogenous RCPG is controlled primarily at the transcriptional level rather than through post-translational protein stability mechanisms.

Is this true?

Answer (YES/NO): NO